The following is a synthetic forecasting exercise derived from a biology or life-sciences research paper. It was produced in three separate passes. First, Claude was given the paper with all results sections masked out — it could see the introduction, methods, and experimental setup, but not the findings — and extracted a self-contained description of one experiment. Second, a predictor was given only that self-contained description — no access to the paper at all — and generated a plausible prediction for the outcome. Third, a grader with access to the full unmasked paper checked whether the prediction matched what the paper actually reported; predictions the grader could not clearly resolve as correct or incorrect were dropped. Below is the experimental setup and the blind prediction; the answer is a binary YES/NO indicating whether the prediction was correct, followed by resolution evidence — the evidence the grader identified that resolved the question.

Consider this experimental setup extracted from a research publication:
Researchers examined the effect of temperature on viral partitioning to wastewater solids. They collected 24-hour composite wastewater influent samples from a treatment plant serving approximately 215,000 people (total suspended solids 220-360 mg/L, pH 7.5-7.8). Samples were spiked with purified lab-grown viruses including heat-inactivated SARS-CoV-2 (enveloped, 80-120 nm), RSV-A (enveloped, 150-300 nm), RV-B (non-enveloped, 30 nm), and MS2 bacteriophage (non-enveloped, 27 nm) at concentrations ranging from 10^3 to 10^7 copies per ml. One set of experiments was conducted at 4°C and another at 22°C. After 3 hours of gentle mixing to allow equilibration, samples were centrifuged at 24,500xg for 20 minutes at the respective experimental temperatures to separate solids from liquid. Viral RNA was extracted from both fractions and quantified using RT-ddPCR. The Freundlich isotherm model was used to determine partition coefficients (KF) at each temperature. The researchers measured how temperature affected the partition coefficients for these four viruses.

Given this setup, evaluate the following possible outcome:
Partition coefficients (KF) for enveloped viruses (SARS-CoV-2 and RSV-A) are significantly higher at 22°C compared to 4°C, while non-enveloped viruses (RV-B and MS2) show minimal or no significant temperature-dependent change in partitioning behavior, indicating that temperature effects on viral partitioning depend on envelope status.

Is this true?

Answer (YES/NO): NO